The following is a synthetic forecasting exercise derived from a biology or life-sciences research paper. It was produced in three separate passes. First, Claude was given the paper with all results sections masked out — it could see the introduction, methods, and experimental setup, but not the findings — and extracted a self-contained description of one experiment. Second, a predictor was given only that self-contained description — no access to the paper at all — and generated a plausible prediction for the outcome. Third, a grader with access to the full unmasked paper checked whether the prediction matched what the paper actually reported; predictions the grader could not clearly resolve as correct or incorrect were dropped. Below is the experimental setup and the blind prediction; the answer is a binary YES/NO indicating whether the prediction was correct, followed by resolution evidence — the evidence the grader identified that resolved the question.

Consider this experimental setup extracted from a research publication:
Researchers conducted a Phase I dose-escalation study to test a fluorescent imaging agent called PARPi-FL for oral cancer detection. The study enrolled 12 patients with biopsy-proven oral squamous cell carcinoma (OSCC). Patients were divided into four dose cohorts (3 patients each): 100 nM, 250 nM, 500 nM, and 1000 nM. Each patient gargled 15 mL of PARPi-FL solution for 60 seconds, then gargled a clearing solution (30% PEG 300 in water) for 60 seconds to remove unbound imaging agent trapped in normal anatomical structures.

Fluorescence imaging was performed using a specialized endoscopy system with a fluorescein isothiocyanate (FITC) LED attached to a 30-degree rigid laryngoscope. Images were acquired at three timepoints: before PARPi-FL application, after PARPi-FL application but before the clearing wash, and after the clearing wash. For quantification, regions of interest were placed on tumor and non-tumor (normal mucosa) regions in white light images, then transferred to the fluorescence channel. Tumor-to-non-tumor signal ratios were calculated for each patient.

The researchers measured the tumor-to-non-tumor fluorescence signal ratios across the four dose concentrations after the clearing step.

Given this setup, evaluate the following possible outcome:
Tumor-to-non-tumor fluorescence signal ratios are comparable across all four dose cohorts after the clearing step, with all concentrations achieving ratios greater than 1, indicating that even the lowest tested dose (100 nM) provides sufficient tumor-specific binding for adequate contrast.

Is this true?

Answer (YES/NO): NO